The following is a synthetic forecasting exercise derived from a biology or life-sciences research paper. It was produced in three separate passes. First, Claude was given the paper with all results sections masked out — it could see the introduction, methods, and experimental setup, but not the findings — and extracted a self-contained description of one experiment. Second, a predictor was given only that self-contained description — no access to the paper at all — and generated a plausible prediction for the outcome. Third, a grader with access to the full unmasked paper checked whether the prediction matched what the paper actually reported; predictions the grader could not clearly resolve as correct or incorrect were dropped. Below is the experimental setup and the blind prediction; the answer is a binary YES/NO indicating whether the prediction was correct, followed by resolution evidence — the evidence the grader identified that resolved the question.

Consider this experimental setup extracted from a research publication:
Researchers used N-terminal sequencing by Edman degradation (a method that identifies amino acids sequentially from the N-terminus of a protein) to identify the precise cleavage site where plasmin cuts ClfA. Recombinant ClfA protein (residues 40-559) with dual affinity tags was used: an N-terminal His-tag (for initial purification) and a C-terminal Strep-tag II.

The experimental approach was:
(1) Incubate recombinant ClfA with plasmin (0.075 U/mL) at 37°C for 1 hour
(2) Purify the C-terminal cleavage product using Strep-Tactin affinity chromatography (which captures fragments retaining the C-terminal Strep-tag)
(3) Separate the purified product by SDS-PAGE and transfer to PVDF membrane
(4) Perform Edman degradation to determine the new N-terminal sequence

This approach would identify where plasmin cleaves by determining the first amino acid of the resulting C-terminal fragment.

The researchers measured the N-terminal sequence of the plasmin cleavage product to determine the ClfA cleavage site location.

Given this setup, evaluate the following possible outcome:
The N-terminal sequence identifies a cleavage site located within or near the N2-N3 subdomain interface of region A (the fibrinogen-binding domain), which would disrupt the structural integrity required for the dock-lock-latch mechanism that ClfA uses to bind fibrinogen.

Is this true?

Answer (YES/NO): NO